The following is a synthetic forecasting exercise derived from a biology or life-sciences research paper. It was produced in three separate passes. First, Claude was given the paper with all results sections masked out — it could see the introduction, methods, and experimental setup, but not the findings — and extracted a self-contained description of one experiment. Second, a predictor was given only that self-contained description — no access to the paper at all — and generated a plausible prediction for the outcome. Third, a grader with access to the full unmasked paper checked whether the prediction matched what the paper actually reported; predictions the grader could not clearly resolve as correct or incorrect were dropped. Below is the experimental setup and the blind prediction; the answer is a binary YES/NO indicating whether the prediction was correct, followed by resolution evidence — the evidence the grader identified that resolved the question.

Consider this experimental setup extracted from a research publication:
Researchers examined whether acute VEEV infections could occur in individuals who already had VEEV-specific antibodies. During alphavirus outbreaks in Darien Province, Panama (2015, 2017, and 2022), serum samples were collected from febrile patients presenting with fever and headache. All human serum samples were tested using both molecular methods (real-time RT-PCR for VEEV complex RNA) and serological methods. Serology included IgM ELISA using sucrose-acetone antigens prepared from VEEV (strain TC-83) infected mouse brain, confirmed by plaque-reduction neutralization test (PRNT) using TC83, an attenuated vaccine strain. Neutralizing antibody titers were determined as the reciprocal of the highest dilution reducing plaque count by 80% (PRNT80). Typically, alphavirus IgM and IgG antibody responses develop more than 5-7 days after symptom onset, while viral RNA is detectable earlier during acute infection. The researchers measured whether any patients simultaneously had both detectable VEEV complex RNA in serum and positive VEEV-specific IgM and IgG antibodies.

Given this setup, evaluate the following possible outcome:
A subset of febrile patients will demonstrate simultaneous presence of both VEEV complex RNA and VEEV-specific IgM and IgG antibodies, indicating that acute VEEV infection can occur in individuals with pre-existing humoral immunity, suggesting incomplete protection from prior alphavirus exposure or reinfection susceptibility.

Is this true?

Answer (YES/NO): YES